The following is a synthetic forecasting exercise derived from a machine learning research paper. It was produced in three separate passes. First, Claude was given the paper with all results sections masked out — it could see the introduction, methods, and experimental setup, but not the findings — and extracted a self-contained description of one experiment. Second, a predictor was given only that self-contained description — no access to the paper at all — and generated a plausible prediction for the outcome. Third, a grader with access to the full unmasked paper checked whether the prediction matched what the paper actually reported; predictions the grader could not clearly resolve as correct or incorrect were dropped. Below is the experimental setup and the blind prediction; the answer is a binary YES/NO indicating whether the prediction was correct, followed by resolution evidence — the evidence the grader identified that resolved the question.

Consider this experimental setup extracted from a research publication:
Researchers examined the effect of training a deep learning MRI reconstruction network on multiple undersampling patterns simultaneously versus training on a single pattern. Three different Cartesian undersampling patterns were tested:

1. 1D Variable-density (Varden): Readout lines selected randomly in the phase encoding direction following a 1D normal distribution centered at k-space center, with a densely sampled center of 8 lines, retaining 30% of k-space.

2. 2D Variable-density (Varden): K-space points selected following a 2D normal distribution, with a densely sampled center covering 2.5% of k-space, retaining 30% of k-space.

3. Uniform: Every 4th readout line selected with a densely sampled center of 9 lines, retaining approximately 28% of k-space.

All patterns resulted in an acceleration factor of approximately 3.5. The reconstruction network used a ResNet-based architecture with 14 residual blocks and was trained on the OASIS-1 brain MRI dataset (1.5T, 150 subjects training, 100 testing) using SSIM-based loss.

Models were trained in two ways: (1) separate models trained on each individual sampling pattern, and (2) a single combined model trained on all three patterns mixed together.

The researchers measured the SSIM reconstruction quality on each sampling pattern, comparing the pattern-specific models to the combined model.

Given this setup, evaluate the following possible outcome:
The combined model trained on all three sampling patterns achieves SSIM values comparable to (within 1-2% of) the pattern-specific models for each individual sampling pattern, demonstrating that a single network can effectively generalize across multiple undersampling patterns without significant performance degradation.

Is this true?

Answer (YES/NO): YES